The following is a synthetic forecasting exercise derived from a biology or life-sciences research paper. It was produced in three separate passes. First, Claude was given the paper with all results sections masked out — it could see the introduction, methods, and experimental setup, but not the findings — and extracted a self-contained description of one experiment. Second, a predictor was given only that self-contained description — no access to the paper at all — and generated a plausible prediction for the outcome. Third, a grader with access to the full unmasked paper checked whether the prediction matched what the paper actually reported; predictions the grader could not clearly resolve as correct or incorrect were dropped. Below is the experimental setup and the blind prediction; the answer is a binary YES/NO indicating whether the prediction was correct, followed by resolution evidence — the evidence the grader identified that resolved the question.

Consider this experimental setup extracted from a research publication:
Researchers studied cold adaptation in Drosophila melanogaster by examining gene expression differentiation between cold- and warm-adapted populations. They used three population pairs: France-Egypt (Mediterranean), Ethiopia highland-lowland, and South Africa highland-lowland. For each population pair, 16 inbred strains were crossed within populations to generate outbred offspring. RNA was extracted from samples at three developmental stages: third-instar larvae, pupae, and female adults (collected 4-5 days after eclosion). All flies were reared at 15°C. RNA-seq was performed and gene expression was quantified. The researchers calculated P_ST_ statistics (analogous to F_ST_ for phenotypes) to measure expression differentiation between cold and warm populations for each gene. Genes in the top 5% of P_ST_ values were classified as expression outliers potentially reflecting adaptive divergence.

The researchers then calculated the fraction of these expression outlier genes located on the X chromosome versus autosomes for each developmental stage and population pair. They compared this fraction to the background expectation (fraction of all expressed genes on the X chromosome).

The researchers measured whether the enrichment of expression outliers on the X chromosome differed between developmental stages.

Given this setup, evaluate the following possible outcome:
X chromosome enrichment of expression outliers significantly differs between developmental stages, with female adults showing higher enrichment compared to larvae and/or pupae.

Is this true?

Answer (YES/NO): YES